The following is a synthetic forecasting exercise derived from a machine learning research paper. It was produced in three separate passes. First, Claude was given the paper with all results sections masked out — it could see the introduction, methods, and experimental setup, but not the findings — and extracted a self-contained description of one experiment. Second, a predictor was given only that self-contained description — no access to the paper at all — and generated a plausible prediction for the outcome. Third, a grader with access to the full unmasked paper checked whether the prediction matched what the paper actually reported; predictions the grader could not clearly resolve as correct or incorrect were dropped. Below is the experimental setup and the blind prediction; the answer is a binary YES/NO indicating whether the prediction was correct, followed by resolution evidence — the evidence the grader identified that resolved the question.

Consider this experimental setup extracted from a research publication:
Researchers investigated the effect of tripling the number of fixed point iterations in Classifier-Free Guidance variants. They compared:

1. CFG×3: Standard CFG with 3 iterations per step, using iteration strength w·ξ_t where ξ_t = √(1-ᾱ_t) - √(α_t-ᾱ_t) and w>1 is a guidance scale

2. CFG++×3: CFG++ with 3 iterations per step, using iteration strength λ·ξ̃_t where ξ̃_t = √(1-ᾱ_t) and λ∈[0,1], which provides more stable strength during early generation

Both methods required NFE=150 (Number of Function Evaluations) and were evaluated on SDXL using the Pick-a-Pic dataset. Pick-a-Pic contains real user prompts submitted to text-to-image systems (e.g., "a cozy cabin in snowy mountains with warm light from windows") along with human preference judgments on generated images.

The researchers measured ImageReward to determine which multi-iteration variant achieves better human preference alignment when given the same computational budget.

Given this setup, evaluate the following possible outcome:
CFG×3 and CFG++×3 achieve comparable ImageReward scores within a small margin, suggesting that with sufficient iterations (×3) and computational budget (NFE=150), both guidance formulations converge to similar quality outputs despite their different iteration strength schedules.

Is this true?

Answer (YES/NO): YES